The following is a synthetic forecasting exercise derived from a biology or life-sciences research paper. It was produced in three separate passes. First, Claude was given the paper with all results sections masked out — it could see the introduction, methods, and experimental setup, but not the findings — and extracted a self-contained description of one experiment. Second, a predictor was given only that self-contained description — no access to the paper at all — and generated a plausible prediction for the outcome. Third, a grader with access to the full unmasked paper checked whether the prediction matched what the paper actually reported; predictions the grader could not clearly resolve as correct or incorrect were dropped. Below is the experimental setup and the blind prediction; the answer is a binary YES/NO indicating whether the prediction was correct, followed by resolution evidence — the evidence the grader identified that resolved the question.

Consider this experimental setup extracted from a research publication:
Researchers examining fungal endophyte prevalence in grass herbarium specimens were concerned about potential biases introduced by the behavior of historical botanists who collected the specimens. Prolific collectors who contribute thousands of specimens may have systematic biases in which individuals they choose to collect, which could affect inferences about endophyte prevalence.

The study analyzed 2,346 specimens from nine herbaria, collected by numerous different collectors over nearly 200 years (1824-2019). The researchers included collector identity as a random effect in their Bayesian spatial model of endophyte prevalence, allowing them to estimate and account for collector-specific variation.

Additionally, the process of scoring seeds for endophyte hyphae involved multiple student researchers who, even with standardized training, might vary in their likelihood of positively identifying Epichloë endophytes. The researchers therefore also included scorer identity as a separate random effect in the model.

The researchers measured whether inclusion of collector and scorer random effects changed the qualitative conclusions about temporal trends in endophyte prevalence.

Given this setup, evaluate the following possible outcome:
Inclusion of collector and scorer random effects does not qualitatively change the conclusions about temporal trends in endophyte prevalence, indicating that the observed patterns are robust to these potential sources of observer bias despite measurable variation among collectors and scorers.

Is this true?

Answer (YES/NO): YES